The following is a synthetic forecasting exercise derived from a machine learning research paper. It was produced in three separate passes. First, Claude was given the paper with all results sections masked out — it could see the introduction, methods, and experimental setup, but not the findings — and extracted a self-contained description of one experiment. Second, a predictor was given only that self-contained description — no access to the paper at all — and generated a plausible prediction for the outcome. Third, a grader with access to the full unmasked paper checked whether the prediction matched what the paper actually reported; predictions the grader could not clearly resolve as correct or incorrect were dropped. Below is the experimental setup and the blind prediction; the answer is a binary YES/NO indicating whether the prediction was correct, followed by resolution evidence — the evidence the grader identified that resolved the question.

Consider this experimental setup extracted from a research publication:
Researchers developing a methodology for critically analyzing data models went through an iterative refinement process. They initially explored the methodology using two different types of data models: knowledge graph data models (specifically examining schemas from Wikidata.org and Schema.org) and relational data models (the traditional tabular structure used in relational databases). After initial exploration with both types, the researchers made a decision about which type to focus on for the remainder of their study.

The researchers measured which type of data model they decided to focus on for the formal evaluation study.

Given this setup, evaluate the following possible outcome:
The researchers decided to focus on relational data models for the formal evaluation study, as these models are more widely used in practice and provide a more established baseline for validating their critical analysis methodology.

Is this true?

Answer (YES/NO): YES